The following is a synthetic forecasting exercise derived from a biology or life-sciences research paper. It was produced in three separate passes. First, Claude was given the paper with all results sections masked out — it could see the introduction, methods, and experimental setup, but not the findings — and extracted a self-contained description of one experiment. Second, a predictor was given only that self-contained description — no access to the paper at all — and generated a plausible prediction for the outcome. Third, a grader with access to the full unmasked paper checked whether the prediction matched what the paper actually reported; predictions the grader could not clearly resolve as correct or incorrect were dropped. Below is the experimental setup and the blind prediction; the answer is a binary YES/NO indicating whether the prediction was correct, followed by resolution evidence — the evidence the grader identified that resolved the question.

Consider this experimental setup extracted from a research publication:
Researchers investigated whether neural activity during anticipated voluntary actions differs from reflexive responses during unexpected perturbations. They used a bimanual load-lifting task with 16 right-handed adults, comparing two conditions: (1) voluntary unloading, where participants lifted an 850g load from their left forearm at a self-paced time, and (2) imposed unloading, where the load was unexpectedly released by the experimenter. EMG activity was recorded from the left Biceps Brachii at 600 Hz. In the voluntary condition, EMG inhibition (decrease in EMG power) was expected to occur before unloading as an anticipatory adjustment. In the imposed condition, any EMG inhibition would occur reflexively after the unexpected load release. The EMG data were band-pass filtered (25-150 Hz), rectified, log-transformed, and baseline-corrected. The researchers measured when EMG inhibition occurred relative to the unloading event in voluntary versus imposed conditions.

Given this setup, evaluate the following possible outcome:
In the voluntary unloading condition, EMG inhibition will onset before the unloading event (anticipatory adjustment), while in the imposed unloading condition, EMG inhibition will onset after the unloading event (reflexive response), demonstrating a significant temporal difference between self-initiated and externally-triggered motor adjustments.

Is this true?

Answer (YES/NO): YES